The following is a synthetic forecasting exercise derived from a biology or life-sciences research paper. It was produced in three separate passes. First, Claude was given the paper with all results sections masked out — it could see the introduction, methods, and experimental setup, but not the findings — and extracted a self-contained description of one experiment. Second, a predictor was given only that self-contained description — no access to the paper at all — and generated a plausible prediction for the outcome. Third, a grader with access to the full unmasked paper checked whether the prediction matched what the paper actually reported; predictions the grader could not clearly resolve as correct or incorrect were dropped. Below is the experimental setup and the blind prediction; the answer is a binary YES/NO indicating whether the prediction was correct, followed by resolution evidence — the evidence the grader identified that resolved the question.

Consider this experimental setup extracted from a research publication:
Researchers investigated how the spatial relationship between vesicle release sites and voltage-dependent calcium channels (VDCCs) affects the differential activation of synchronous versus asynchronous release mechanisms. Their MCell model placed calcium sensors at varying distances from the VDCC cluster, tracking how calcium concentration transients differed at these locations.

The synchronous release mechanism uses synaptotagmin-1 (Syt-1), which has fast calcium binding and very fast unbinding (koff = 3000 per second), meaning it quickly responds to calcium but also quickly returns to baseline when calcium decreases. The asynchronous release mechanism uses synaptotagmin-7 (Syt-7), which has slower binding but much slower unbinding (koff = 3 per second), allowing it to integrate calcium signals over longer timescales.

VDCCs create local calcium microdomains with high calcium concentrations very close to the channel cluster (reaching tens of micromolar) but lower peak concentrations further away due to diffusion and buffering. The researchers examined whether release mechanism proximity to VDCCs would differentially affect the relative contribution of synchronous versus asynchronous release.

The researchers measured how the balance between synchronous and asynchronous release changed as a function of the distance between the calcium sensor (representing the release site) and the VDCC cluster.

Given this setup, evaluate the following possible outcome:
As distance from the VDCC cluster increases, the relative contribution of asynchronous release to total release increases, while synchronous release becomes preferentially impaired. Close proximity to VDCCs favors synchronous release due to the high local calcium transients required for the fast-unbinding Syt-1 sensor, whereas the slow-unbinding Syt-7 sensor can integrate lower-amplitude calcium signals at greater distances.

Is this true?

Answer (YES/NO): YES